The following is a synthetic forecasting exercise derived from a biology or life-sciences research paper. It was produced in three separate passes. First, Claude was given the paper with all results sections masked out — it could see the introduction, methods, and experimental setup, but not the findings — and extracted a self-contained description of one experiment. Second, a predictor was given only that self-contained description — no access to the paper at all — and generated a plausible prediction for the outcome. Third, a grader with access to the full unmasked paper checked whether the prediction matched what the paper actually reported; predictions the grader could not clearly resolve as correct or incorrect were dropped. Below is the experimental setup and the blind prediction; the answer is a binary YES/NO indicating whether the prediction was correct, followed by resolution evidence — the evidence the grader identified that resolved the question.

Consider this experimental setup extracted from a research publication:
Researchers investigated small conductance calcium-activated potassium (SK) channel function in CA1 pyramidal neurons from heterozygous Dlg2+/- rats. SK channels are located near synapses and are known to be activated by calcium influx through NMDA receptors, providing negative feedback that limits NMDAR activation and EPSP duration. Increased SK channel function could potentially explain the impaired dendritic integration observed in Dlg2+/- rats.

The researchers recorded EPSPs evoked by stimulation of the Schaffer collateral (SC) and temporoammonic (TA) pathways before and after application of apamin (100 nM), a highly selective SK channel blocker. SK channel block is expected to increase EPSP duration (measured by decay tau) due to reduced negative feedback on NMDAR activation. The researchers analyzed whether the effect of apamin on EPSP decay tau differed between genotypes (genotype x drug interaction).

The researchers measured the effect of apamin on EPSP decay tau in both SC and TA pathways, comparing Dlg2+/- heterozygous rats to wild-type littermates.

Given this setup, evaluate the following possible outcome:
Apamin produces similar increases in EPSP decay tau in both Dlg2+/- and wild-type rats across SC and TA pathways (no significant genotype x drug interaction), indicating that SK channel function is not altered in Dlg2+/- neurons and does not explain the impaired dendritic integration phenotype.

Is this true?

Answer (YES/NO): YES